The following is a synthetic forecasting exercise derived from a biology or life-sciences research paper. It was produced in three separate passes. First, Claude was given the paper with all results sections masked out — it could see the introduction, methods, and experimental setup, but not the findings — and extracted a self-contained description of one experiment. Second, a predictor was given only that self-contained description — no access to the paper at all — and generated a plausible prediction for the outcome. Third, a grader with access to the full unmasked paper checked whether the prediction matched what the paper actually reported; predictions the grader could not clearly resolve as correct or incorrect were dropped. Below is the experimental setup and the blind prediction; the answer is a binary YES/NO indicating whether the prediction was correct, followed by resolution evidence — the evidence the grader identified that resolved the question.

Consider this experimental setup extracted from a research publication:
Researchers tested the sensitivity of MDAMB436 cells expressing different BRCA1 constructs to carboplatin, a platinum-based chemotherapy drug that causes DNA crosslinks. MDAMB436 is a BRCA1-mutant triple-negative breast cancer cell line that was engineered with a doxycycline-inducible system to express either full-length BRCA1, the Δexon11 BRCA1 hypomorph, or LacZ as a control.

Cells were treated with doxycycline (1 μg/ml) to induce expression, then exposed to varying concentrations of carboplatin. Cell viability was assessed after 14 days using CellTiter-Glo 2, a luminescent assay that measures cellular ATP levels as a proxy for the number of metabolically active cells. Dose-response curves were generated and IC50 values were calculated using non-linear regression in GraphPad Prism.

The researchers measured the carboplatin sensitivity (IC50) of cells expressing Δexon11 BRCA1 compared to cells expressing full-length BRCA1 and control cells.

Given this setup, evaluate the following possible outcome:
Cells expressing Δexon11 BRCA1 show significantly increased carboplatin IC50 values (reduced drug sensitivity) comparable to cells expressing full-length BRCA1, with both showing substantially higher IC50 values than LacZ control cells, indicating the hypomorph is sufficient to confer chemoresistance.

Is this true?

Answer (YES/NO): YES